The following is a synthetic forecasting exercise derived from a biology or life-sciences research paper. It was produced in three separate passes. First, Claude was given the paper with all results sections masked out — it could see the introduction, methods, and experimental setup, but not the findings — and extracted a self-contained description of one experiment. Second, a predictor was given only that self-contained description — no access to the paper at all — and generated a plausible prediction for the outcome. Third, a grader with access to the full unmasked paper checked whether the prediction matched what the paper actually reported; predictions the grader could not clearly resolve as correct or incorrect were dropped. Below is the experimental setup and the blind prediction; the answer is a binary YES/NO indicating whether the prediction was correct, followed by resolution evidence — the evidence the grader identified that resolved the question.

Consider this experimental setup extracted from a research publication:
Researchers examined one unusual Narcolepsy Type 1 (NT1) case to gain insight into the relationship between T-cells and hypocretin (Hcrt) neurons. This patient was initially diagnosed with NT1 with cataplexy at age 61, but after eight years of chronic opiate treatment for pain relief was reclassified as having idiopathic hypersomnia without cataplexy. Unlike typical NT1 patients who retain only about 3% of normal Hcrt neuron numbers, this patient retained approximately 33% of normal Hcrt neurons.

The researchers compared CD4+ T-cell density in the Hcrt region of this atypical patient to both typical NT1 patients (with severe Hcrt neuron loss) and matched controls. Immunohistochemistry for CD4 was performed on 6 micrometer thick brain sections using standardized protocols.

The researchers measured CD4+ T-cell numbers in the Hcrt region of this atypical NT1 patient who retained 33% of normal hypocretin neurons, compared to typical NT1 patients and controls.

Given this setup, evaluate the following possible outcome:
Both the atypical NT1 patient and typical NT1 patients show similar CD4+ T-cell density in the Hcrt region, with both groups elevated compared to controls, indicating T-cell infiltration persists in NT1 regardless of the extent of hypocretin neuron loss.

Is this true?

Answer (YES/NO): NO